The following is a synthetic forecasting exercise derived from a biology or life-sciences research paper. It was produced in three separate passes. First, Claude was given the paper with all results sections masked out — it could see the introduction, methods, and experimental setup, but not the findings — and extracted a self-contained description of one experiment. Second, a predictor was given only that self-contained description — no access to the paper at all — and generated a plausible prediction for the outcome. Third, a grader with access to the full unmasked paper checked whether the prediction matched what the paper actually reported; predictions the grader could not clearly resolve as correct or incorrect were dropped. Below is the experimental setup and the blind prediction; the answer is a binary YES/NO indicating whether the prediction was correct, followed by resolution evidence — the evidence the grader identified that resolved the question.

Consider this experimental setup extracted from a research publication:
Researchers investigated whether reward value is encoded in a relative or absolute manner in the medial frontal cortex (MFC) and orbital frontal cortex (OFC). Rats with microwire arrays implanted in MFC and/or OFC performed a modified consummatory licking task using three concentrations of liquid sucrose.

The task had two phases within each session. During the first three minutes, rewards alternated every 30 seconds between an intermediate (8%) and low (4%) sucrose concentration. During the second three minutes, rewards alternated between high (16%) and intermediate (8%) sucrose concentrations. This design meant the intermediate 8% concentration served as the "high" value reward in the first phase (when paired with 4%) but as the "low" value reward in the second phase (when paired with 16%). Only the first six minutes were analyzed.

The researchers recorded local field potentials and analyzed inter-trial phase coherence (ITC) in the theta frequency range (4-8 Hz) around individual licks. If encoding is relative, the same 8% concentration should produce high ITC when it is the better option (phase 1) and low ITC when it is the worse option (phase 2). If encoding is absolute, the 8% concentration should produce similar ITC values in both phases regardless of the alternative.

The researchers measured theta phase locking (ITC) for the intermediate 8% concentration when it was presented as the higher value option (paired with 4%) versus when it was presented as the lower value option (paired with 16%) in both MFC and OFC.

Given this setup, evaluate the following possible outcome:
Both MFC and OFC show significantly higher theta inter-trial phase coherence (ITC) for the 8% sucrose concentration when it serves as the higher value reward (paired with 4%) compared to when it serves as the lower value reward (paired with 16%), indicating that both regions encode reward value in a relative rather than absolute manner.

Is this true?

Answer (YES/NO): NO